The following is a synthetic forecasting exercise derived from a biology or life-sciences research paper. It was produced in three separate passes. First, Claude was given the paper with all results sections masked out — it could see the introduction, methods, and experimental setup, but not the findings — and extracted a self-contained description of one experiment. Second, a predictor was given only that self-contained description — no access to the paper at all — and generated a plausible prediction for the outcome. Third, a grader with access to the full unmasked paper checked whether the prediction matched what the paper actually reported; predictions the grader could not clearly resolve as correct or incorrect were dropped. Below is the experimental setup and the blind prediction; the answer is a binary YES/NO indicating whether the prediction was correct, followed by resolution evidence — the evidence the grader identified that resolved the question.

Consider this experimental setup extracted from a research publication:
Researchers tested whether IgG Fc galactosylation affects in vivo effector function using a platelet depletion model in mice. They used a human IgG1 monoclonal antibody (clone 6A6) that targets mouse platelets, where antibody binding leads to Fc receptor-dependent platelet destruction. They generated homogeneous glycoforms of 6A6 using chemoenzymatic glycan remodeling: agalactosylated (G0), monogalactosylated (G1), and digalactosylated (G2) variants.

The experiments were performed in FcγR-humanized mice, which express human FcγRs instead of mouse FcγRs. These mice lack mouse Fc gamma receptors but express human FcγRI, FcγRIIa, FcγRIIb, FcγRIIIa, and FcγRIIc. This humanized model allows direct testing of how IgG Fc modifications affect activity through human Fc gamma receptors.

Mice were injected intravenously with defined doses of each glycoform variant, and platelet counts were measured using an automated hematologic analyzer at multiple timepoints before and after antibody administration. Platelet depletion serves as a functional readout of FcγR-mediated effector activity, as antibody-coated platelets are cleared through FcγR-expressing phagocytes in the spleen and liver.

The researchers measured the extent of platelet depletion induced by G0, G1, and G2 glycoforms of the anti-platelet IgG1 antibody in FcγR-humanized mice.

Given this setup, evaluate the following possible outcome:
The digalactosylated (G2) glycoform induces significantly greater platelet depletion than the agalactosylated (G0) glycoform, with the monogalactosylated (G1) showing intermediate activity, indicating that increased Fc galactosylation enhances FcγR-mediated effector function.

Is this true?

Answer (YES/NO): NO